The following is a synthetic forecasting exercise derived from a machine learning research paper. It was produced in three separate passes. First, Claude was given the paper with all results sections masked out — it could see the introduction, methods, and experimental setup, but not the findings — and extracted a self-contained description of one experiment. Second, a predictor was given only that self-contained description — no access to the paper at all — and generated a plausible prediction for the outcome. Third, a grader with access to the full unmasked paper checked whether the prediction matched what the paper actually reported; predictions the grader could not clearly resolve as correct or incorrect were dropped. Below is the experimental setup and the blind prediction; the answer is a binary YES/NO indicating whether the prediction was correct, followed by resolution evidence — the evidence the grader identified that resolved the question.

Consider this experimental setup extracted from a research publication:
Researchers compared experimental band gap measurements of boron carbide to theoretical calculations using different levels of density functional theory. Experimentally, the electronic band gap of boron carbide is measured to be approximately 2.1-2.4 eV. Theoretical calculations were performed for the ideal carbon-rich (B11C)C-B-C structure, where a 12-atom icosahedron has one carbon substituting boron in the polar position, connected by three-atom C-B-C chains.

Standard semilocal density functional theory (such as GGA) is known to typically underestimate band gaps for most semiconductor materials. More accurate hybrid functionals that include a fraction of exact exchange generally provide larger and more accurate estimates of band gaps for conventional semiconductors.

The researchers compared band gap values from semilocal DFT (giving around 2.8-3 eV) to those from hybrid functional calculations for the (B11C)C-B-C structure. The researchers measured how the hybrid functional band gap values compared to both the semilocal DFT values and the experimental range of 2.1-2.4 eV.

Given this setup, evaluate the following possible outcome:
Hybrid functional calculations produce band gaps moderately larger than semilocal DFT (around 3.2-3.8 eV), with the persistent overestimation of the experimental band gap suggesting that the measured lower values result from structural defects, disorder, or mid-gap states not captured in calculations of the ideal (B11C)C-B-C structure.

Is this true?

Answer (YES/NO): YES